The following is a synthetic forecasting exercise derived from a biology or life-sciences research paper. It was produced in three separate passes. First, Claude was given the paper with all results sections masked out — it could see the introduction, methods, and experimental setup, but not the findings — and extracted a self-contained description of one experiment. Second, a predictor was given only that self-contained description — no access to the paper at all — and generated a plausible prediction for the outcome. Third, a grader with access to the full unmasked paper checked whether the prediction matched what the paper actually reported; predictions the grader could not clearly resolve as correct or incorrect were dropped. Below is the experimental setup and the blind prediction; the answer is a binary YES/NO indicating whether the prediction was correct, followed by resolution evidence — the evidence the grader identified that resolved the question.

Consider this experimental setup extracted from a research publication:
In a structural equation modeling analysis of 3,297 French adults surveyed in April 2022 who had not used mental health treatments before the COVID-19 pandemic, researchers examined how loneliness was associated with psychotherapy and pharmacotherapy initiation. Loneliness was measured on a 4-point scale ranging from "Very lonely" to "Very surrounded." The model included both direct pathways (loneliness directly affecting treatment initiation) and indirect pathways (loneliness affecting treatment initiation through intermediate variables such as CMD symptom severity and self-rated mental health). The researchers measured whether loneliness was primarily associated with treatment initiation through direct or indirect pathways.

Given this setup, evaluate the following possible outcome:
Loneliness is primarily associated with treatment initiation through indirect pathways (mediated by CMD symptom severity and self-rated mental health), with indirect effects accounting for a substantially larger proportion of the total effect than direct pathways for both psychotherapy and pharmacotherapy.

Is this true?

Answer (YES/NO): YES